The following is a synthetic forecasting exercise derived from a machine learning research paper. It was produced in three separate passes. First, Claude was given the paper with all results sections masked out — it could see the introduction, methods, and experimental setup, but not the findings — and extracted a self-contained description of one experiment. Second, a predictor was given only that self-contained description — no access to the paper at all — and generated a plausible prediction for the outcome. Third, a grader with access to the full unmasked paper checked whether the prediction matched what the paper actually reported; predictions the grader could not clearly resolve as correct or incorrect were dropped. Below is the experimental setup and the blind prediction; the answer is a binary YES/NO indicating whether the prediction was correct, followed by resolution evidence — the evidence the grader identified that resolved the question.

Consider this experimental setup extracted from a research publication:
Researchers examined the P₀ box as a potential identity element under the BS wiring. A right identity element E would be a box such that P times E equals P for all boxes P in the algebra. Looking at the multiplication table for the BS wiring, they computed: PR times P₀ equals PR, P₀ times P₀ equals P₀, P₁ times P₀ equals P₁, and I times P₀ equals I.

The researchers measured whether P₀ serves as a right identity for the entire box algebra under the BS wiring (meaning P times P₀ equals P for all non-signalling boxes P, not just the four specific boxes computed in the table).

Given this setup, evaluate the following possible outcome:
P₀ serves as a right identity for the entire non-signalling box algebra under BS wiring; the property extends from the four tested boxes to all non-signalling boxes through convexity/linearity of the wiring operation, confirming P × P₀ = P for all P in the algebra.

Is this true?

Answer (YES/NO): YES